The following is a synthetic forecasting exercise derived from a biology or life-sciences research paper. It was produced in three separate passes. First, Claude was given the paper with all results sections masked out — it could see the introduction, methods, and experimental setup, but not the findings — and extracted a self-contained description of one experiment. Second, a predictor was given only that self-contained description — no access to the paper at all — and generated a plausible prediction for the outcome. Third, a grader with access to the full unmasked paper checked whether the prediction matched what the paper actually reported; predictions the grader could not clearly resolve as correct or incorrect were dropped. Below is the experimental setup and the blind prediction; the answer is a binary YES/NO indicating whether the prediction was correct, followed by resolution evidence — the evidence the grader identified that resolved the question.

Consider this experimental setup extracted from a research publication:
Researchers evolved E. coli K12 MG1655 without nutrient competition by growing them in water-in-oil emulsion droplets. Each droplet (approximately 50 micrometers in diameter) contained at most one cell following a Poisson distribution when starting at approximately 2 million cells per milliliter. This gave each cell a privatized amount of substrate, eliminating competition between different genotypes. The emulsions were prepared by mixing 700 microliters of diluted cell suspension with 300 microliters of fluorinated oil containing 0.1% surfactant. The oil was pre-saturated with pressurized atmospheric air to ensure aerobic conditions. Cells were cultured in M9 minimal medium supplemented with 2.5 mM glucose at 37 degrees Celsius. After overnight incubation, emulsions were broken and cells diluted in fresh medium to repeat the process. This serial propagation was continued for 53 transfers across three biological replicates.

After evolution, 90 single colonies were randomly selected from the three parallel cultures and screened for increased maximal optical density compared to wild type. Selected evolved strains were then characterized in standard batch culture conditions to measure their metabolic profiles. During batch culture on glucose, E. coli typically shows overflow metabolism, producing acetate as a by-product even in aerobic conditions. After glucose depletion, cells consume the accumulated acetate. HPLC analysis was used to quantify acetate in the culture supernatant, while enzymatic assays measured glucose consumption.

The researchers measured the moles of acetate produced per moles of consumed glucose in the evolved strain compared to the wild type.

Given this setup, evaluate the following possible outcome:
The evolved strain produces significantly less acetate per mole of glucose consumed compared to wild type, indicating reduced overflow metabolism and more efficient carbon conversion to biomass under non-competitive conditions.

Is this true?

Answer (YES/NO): NO